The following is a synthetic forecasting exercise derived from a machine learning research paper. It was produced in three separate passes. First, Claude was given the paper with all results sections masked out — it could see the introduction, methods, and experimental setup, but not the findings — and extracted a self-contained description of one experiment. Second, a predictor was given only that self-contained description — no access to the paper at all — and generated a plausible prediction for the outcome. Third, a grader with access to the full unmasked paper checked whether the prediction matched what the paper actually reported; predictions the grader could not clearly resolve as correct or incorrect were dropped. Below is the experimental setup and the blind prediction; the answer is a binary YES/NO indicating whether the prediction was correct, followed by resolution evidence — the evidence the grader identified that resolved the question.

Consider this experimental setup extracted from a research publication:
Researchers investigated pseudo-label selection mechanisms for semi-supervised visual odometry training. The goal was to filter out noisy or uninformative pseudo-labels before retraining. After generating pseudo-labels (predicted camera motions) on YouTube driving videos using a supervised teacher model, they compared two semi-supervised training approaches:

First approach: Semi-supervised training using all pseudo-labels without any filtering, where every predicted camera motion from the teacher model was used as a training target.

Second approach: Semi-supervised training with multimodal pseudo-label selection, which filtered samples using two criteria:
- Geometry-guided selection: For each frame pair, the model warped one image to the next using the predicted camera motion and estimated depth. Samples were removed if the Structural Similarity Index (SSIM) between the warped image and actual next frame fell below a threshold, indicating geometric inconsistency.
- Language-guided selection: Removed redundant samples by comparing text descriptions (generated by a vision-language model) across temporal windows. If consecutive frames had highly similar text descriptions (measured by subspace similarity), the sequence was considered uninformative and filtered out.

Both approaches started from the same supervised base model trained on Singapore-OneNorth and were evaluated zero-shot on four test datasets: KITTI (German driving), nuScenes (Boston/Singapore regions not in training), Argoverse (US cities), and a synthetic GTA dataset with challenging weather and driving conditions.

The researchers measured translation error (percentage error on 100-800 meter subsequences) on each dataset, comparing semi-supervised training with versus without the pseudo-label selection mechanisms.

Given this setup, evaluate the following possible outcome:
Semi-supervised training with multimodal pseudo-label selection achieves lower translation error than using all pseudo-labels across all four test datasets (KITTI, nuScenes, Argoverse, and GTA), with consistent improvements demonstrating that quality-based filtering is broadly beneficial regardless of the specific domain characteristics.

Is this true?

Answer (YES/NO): YES